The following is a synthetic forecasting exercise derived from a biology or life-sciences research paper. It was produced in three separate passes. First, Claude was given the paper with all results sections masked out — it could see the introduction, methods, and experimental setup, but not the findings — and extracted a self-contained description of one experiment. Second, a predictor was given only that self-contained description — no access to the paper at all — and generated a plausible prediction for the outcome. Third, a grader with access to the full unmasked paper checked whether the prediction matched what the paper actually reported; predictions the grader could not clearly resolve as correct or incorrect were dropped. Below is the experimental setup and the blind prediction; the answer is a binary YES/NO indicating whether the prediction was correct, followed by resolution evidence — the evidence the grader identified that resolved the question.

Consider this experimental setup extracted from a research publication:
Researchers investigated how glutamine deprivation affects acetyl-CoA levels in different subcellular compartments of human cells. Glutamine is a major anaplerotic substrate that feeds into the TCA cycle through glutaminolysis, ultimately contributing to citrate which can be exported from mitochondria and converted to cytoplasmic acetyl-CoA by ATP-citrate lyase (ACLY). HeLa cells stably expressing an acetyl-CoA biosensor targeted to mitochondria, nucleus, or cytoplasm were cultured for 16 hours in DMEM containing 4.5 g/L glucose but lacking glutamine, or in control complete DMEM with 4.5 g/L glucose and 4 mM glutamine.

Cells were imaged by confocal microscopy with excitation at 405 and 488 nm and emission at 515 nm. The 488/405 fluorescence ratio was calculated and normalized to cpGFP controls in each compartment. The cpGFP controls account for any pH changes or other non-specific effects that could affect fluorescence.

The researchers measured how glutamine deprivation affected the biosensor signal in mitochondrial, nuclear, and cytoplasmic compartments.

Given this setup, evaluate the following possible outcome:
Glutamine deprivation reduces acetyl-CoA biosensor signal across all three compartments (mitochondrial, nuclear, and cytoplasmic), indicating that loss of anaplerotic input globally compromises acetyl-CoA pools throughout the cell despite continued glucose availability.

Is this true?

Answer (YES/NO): NO